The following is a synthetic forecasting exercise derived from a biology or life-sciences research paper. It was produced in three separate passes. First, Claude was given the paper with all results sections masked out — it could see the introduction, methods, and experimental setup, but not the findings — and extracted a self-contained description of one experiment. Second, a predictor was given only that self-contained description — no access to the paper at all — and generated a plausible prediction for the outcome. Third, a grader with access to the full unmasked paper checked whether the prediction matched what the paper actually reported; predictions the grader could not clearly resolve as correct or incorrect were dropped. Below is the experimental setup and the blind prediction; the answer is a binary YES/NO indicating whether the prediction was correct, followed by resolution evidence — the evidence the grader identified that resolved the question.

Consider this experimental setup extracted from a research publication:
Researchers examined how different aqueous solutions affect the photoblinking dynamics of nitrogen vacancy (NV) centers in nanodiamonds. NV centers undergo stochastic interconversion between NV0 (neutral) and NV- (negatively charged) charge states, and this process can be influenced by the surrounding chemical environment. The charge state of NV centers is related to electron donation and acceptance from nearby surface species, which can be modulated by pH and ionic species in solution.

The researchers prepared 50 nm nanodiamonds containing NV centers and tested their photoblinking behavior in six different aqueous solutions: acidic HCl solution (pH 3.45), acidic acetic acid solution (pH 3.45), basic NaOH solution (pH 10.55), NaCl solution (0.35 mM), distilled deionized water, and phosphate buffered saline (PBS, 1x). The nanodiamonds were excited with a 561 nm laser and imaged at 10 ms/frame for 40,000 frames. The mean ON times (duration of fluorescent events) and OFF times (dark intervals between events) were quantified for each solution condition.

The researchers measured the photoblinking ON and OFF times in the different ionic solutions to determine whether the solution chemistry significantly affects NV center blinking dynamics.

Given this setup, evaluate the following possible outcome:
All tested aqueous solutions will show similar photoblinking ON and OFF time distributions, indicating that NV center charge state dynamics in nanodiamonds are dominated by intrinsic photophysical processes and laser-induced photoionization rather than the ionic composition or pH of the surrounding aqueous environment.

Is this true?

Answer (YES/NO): NO